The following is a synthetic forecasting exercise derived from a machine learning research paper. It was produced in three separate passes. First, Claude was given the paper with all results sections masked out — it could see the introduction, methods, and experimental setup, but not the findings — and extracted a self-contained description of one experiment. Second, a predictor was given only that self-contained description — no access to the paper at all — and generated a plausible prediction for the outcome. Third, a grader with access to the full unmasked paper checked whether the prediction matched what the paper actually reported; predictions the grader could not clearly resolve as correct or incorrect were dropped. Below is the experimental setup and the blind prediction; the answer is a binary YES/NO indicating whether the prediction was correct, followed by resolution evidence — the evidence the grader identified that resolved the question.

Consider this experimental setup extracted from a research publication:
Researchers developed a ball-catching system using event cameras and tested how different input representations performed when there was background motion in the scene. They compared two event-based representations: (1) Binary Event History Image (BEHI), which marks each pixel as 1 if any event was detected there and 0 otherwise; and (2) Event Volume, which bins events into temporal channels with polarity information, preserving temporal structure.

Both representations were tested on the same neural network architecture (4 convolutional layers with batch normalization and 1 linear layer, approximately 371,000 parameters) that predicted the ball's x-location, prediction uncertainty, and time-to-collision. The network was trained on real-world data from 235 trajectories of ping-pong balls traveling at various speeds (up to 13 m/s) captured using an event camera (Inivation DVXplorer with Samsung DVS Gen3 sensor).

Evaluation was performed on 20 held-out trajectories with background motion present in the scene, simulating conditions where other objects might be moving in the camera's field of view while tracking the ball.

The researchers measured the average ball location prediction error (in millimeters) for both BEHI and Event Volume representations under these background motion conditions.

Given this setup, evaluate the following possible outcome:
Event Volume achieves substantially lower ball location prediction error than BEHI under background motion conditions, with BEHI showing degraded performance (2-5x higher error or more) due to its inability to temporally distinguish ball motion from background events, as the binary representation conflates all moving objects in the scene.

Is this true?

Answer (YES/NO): NO